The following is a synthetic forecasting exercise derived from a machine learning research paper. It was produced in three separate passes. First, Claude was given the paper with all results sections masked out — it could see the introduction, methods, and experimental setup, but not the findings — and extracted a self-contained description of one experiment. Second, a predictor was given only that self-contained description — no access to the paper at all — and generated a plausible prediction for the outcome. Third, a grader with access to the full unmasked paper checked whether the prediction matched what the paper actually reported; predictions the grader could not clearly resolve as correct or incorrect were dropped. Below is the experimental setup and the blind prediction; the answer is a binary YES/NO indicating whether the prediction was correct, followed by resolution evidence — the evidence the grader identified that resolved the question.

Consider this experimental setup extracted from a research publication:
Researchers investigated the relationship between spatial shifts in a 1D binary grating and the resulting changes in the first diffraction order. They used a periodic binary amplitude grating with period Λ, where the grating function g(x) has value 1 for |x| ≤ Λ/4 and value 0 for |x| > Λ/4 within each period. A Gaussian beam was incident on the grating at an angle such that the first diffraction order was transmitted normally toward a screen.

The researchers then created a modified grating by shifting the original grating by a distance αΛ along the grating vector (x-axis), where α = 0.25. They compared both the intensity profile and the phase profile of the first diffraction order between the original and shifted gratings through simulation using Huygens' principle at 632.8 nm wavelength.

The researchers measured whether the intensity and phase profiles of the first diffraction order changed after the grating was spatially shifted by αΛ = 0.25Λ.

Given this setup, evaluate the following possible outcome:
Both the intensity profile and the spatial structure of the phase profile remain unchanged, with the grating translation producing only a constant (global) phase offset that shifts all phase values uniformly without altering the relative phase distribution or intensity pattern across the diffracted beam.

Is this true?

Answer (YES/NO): YES